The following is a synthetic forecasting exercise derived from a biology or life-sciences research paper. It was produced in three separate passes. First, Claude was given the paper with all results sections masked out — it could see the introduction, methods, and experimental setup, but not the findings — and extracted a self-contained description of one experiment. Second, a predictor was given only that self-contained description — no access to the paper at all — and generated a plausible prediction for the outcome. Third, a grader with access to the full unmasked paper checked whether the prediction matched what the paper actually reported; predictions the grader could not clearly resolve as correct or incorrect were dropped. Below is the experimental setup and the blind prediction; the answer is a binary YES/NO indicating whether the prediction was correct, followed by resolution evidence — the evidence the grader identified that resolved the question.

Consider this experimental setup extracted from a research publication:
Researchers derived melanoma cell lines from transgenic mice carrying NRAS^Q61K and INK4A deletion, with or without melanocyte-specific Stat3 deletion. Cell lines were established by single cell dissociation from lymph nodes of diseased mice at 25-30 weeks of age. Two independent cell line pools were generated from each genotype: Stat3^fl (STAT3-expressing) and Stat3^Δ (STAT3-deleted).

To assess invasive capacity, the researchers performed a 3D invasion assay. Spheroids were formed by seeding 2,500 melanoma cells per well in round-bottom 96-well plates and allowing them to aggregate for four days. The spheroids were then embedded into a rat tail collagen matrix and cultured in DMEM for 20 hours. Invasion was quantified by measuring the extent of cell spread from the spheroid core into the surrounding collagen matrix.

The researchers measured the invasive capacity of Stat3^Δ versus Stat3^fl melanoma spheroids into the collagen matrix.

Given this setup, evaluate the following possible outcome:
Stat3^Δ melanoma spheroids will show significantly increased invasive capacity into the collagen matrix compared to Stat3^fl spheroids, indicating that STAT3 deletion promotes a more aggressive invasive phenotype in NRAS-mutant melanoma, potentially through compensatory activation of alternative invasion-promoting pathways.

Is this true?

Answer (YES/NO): NO